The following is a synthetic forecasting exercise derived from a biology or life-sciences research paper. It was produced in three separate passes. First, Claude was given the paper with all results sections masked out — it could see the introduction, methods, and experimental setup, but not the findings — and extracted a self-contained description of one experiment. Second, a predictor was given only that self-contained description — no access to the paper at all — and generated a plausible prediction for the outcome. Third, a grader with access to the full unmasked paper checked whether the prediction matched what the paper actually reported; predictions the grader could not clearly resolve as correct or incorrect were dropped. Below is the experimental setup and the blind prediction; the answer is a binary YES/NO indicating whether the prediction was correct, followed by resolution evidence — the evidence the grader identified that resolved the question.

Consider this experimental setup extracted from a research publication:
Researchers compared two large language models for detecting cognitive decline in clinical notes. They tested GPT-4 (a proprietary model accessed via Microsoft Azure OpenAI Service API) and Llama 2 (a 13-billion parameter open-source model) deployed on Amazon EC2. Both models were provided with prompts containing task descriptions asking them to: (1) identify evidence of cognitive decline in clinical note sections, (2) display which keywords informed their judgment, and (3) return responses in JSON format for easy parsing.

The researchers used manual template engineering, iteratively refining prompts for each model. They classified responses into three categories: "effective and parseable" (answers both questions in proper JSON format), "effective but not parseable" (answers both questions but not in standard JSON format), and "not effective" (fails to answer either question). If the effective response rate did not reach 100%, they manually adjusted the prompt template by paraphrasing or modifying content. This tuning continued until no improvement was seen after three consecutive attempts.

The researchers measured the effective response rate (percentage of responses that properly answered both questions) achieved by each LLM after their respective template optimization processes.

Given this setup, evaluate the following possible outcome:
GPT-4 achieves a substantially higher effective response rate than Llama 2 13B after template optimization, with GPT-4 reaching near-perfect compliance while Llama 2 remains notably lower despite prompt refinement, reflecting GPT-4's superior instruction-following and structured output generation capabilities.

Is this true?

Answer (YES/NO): YES